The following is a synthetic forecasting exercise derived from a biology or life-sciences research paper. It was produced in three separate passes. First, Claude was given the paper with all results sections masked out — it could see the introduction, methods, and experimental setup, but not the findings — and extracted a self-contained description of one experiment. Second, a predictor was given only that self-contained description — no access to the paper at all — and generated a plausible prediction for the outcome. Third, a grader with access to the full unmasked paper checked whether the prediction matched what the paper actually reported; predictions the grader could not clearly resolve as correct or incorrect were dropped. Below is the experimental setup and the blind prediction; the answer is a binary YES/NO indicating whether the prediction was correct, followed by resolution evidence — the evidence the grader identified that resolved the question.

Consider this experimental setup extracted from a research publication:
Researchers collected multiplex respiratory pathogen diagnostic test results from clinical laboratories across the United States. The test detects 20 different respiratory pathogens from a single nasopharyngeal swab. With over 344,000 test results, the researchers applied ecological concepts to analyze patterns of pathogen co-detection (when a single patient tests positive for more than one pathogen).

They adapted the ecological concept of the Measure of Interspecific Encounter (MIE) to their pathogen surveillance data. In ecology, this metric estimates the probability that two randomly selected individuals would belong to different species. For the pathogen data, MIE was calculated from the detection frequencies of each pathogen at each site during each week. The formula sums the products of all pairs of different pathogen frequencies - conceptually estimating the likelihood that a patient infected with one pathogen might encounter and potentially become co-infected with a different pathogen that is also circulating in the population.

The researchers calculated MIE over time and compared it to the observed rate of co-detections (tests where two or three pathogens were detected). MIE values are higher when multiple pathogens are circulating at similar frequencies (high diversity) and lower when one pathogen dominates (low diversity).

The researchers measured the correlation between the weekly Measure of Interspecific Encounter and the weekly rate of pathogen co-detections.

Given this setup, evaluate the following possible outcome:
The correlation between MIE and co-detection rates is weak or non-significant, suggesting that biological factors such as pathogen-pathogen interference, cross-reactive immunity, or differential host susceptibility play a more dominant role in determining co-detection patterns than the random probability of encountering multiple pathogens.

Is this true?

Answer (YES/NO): NO